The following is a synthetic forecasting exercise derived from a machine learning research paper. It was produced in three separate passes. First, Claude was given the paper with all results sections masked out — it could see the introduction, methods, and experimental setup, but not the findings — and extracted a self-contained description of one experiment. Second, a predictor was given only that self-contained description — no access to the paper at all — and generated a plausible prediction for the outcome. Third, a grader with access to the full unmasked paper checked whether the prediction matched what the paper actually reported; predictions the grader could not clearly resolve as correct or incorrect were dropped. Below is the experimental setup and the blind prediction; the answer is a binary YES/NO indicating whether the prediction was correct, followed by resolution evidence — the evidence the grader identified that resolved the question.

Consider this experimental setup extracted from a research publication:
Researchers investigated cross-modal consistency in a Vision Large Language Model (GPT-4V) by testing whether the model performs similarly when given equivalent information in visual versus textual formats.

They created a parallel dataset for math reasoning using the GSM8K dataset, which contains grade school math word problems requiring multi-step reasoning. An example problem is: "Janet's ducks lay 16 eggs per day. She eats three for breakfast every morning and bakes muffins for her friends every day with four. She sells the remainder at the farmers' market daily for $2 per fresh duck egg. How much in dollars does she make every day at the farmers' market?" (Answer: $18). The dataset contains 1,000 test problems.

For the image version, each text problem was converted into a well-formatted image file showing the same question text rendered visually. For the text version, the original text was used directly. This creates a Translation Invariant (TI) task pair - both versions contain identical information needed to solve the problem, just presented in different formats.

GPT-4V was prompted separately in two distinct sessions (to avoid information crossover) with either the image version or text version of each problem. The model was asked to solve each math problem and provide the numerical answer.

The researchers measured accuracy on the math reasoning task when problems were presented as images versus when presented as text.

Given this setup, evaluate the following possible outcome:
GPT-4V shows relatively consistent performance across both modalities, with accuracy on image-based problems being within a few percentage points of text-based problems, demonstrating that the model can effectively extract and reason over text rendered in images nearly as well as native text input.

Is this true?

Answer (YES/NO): NO